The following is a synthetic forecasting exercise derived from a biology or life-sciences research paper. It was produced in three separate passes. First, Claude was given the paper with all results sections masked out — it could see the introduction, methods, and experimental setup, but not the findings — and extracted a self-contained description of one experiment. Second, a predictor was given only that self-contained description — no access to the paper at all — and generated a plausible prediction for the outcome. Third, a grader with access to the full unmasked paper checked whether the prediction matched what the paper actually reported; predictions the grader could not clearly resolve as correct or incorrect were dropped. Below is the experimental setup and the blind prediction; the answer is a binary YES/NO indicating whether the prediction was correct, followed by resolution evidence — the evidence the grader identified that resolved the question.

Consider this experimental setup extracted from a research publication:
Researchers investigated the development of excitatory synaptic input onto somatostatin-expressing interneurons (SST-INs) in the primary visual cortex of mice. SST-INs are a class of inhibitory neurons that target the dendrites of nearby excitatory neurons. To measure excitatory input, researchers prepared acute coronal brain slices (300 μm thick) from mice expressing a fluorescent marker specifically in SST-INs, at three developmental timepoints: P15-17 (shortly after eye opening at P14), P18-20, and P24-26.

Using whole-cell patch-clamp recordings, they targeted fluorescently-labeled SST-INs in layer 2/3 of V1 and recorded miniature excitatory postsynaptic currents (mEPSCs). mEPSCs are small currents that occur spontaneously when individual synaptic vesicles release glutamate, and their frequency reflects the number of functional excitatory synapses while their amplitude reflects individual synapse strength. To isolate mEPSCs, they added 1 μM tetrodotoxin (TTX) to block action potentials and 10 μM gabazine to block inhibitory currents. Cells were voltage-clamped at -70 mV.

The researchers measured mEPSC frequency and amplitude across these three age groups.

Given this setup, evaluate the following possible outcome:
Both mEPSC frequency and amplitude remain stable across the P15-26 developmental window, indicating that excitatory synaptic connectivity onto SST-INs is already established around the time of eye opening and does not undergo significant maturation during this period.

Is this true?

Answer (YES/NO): NO